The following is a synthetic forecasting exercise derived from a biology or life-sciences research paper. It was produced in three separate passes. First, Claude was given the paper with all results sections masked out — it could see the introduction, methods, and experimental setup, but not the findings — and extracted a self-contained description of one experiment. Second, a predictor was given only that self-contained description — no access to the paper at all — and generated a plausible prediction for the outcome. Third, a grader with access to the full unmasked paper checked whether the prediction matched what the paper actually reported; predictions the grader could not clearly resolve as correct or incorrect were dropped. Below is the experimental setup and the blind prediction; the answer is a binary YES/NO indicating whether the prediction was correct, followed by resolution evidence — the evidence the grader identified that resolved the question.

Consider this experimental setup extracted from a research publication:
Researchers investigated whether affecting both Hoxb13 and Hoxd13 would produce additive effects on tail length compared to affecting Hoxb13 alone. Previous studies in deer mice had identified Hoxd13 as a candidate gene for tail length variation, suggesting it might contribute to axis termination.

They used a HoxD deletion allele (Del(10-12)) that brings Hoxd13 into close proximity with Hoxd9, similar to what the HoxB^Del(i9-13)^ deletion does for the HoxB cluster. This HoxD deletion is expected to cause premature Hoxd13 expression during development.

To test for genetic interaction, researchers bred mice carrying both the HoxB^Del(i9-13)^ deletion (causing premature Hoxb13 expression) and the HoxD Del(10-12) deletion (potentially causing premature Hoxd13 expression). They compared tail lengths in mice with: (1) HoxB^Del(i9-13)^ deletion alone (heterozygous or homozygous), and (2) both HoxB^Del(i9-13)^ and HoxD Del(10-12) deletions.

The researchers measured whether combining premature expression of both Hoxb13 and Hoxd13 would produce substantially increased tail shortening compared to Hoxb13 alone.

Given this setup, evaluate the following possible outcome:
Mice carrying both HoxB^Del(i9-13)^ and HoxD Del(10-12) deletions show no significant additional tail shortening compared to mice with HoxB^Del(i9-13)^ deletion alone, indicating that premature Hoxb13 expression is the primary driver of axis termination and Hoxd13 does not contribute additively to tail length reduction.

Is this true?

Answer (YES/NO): NO